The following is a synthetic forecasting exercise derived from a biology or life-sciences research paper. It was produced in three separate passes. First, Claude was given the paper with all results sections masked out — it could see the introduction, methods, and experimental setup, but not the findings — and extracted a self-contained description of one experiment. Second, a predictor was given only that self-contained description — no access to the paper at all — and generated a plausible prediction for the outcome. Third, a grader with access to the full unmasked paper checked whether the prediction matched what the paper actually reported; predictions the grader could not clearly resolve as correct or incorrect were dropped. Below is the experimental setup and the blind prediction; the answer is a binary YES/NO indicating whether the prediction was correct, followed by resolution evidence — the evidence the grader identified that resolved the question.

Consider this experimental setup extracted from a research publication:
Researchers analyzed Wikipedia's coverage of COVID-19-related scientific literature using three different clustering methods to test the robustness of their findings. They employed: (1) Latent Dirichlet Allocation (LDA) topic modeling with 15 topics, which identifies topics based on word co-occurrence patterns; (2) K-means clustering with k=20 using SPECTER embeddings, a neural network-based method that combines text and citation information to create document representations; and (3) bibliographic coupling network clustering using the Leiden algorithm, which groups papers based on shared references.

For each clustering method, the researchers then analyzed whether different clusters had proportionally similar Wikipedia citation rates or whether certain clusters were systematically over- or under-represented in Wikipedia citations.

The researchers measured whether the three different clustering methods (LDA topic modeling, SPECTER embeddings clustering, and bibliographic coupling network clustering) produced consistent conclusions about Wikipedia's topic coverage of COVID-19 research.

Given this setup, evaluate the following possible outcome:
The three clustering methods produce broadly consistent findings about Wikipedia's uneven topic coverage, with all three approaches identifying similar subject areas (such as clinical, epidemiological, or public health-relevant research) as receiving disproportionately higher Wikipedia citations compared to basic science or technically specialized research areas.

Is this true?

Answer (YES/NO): NO